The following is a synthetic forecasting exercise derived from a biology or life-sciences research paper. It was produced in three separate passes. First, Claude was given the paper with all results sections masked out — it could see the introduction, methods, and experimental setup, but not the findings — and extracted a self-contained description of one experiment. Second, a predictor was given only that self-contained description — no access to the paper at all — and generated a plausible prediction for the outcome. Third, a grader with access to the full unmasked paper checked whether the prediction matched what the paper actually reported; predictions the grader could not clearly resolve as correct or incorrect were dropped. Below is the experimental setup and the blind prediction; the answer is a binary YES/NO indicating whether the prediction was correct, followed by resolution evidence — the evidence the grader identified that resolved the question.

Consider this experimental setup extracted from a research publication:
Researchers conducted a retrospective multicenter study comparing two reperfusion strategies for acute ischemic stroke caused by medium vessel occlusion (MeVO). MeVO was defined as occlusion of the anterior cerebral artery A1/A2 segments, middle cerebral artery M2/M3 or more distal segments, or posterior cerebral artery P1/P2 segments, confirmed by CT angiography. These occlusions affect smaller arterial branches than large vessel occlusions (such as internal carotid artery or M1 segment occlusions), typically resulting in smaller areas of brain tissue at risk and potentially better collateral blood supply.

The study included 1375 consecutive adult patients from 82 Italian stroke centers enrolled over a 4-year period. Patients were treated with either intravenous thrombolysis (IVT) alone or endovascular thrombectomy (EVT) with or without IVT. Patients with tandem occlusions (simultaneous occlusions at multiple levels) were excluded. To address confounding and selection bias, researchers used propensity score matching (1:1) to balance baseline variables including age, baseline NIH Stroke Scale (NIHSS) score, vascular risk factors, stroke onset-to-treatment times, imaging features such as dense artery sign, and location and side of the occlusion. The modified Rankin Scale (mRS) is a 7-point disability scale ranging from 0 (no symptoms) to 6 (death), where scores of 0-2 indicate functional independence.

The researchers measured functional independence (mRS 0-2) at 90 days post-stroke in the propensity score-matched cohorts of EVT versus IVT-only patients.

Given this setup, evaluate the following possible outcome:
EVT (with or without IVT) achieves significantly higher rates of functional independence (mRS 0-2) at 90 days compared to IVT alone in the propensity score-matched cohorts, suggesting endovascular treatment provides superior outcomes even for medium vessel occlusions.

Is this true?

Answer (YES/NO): NO